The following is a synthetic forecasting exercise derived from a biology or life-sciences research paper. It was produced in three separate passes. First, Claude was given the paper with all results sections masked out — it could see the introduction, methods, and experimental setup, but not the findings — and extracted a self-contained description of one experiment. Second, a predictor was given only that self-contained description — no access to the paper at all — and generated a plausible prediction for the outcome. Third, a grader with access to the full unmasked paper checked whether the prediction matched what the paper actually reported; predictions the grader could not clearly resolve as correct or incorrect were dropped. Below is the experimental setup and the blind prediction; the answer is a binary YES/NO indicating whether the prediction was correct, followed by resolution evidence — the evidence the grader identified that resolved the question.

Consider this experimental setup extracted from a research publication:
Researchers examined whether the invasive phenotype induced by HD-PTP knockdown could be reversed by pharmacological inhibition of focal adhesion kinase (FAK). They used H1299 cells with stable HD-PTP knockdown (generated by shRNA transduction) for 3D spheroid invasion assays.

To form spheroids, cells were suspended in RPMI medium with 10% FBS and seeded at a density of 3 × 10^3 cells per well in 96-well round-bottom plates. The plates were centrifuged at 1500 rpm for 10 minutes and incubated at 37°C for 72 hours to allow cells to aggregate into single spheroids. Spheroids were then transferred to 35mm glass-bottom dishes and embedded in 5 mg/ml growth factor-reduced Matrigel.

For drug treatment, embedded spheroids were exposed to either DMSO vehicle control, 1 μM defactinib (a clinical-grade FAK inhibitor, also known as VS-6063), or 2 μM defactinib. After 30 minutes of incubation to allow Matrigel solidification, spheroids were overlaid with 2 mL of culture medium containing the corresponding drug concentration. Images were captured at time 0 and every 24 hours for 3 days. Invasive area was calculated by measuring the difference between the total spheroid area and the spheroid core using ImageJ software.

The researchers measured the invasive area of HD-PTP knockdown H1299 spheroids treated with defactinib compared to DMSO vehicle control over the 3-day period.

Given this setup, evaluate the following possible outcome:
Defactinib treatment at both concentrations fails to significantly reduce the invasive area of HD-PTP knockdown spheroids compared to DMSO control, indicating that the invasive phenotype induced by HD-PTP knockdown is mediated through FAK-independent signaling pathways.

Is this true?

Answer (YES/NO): NO